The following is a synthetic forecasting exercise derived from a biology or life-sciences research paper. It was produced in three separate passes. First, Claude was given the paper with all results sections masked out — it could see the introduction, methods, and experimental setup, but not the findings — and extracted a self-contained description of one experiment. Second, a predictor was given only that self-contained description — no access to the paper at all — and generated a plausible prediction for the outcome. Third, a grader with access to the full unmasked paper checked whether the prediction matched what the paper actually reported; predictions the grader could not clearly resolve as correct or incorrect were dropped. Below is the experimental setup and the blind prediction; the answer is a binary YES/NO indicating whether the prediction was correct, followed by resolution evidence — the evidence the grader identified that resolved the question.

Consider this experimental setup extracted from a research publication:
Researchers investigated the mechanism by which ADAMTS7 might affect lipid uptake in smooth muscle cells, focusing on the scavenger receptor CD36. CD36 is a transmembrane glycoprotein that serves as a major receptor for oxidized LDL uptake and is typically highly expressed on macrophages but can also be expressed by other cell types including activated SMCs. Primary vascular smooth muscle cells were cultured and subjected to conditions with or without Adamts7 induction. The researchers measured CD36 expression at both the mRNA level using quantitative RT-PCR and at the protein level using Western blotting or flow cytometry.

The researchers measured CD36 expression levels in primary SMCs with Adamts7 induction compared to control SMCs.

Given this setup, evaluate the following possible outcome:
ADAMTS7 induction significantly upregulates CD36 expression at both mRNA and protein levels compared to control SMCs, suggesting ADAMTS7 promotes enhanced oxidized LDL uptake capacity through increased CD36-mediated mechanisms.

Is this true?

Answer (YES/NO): YES